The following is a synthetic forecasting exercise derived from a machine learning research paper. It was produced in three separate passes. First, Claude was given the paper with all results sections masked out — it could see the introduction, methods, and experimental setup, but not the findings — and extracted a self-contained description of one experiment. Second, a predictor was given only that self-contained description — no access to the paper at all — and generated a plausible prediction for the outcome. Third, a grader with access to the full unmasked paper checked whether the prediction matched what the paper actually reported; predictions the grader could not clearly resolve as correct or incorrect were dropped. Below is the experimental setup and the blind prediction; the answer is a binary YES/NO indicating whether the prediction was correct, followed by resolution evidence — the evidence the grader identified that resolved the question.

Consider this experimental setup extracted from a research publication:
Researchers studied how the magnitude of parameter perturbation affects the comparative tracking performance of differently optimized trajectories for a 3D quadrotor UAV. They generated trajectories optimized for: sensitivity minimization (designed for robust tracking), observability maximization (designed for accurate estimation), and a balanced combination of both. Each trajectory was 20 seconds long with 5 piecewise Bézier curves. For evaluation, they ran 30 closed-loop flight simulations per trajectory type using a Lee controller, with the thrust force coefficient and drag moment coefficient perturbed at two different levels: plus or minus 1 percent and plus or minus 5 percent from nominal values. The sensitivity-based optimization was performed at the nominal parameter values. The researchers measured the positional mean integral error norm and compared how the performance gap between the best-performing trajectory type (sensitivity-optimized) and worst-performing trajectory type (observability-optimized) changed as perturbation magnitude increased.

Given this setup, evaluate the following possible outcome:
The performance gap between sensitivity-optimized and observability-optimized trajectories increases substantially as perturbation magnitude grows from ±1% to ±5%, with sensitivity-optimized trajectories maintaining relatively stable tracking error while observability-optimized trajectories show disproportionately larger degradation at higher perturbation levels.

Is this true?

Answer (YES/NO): NO